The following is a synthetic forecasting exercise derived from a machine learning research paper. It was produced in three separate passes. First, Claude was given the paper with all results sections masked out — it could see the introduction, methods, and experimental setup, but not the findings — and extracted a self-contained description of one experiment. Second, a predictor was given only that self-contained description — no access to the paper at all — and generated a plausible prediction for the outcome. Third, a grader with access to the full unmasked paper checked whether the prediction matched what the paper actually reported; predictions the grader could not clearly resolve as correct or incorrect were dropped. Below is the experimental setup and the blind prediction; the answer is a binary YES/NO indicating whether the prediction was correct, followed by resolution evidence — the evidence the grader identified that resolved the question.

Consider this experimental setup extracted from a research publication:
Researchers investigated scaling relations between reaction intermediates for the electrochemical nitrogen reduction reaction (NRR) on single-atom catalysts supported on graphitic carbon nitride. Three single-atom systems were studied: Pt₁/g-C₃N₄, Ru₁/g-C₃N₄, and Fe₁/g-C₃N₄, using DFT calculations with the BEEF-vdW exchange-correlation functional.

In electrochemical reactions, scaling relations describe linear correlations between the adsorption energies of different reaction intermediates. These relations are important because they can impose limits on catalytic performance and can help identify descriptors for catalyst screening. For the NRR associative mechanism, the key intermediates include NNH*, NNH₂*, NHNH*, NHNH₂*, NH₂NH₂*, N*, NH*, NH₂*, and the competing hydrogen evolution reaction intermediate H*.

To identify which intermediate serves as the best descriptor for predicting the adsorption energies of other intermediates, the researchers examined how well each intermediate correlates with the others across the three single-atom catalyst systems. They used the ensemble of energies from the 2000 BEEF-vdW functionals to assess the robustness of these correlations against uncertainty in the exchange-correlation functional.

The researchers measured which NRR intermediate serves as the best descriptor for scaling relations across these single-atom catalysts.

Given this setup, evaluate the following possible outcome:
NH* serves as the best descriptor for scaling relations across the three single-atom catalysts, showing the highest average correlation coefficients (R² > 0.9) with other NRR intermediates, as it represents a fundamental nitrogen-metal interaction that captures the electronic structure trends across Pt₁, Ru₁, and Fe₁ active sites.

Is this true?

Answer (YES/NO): NO